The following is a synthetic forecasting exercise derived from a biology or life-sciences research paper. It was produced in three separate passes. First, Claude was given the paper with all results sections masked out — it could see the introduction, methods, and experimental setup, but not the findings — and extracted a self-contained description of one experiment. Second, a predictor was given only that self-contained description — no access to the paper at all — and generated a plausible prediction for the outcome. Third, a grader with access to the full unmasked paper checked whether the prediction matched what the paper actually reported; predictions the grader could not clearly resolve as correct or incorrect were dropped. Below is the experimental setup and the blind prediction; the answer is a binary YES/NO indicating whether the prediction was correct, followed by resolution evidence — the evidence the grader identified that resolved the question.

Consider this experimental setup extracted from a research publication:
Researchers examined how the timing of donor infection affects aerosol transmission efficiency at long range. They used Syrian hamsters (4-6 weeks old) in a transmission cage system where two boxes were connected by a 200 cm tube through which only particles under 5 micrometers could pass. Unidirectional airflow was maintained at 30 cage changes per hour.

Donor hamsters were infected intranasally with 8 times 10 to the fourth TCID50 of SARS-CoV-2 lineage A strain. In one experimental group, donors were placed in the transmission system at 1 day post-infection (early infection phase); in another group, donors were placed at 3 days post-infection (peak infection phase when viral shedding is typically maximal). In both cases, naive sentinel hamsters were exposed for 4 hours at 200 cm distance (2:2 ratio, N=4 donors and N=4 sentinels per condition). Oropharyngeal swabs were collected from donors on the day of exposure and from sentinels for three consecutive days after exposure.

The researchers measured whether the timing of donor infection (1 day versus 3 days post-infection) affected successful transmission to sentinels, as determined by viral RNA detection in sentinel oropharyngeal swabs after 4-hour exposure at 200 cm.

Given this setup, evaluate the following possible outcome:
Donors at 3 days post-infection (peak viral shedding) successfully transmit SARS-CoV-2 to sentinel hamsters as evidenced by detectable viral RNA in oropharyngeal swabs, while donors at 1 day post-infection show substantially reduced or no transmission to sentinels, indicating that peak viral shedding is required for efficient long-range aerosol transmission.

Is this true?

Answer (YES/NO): NO